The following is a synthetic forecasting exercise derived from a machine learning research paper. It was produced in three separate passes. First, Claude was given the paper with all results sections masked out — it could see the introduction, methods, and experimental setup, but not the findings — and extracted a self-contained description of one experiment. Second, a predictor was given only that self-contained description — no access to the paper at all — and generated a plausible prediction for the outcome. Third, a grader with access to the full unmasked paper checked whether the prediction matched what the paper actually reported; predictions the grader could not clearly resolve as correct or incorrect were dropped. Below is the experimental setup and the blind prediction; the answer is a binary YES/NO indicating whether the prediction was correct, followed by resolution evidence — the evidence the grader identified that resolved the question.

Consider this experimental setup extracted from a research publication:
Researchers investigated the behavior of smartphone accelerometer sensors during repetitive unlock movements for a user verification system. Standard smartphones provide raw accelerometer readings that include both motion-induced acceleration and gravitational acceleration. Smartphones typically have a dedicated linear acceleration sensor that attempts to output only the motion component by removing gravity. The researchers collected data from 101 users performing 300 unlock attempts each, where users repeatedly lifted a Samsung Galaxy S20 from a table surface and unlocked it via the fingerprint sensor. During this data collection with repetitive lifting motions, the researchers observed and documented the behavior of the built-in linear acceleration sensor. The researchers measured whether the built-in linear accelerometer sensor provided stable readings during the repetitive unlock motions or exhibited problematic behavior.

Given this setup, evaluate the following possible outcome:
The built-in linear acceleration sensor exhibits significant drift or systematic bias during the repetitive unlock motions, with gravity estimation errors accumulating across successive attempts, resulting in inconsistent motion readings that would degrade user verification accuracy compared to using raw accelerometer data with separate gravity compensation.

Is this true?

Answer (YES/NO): NO